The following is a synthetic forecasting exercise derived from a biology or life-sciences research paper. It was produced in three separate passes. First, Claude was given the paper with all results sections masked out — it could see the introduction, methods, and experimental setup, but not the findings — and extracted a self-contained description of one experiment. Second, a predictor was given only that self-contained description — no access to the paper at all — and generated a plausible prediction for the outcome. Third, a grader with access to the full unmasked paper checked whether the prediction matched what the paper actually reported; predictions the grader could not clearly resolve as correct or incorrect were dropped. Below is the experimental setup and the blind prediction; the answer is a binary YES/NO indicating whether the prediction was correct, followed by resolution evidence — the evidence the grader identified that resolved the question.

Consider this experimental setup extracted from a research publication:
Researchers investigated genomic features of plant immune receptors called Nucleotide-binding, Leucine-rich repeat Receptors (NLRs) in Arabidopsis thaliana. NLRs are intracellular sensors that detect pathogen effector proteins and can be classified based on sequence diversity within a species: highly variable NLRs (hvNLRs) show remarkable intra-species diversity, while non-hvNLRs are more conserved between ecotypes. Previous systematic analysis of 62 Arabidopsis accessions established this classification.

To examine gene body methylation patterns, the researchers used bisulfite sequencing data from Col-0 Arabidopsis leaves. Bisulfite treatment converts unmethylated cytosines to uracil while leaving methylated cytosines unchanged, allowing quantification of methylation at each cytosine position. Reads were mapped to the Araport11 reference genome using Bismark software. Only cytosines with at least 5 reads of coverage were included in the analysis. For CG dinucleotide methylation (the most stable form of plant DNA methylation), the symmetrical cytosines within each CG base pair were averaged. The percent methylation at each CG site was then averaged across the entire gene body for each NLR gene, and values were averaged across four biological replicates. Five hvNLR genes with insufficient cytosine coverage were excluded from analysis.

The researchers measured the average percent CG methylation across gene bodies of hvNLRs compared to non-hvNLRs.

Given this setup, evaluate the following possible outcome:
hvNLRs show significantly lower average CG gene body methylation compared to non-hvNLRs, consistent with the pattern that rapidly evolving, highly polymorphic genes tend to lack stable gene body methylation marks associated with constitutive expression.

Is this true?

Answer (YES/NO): YES